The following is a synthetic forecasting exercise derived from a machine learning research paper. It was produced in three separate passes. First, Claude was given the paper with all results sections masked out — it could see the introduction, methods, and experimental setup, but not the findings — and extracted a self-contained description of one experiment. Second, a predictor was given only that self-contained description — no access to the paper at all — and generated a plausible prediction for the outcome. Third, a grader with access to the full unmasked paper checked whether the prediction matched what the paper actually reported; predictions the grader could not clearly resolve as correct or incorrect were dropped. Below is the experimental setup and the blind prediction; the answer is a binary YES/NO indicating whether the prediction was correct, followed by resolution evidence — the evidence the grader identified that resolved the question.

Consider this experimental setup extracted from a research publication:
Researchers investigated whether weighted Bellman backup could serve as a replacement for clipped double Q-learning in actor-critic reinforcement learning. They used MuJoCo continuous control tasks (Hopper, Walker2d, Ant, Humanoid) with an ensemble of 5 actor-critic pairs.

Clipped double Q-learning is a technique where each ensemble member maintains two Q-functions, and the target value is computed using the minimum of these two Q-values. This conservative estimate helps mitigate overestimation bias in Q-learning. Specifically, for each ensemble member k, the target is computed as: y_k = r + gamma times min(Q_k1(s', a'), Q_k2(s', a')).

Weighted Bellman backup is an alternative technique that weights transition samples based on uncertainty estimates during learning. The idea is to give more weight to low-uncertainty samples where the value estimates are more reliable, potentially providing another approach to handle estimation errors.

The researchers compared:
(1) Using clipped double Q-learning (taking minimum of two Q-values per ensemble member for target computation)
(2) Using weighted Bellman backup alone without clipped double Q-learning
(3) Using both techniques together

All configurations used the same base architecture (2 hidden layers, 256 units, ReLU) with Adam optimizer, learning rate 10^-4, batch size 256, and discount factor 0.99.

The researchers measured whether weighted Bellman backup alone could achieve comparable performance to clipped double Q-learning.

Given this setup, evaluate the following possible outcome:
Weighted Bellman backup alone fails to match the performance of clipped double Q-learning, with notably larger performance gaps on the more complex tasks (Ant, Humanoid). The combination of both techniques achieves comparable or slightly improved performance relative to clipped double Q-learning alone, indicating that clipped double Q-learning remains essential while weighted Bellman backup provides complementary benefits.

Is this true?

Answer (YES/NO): NO